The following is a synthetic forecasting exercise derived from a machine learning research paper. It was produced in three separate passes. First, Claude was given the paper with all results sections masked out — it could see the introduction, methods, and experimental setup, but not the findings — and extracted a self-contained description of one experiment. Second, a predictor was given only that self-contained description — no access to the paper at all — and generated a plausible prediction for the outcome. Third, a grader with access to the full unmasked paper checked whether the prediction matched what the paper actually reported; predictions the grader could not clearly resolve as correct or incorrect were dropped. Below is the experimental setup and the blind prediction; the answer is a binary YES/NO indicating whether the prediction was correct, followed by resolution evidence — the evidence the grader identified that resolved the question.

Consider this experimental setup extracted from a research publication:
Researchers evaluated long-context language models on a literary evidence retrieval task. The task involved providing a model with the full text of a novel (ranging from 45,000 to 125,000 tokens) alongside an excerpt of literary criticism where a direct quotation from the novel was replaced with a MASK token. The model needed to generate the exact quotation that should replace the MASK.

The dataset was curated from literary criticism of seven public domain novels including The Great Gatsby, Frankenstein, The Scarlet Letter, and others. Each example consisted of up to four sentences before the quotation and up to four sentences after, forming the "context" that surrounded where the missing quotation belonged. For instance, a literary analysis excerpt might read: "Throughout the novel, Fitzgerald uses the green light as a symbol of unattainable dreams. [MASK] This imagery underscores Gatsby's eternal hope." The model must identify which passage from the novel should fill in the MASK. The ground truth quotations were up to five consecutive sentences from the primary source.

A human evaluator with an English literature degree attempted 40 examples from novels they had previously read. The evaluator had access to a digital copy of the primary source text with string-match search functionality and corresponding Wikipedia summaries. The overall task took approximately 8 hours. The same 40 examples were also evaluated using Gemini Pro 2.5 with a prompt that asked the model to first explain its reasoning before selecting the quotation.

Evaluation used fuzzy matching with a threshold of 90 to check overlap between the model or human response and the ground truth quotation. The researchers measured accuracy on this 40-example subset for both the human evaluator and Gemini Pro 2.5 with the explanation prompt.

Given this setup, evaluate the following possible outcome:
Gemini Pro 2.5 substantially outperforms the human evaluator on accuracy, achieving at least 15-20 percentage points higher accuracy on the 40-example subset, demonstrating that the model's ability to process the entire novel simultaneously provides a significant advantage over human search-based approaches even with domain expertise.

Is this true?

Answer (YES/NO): NO